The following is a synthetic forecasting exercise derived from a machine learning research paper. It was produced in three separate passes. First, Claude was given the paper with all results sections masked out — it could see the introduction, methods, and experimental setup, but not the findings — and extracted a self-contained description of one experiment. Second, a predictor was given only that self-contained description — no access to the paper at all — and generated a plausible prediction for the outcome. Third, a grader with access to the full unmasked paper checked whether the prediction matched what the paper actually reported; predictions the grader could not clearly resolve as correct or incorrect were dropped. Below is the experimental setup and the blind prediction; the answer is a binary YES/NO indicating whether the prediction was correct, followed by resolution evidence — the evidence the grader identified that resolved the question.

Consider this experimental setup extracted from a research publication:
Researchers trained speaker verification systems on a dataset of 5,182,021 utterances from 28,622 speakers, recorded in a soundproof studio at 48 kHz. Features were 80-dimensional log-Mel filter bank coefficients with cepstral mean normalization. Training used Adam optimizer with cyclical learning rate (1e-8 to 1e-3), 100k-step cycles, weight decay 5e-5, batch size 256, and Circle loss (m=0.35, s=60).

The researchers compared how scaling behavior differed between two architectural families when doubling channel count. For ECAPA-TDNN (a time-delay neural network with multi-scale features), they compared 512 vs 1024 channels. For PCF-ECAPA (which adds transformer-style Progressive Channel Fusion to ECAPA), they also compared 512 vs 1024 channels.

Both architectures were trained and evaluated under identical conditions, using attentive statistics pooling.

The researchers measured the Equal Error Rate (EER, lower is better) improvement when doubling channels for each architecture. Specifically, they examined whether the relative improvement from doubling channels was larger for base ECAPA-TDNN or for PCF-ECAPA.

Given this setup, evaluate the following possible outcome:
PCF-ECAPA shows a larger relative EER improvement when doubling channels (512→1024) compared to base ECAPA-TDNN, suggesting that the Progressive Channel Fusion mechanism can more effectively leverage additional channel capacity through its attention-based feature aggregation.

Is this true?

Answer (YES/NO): NO